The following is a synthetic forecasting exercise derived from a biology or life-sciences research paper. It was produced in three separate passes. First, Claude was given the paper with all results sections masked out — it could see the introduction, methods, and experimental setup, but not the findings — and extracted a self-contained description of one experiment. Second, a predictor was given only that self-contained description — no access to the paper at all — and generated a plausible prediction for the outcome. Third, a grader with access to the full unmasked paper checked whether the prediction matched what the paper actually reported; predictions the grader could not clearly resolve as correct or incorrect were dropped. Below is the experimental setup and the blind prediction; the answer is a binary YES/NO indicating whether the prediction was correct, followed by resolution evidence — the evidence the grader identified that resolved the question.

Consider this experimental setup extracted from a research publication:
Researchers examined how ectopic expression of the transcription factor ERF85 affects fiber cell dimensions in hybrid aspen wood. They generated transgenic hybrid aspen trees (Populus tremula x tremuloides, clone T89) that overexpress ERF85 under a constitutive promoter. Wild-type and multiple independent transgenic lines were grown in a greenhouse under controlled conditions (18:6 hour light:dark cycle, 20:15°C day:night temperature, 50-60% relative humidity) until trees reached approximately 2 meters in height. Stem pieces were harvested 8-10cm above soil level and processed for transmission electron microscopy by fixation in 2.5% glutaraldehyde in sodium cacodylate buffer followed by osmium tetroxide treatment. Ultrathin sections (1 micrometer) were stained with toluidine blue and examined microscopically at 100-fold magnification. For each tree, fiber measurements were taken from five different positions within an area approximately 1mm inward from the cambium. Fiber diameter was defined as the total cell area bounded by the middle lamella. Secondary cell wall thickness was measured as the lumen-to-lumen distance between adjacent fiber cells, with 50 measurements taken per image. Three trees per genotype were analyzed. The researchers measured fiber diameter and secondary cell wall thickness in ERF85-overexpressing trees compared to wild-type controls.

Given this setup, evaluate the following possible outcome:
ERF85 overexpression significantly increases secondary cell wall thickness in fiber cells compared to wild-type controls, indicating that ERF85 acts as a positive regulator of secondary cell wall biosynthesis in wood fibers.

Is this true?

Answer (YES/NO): NO